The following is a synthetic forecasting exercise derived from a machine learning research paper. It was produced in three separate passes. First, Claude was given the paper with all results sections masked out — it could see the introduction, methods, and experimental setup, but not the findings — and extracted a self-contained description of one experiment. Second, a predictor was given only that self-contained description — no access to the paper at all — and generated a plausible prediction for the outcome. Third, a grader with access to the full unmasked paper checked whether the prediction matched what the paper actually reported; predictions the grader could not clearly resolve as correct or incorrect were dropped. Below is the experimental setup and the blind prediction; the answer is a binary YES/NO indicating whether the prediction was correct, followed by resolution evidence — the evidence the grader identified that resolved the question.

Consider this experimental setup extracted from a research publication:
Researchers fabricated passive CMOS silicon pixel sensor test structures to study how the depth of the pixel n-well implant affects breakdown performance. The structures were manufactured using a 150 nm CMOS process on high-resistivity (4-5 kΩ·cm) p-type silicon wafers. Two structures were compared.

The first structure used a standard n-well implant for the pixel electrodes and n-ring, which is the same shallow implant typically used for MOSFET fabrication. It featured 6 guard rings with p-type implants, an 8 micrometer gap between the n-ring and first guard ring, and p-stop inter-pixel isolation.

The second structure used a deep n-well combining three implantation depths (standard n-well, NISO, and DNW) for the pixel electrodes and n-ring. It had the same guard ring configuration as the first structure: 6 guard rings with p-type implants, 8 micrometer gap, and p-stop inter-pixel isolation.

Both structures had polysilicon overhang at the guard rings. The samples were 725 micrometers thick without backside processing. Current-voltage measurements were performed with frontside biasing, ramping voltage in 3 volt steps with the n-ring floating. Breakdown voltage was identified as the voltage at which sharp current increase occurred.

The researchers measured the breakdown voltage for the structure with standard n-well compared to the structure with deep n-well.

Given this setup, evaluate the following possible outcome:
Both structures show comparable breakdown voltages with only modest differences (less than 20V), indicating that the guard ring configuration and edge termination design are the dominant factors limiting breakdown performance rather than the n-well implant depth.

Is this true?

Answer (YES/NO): NO